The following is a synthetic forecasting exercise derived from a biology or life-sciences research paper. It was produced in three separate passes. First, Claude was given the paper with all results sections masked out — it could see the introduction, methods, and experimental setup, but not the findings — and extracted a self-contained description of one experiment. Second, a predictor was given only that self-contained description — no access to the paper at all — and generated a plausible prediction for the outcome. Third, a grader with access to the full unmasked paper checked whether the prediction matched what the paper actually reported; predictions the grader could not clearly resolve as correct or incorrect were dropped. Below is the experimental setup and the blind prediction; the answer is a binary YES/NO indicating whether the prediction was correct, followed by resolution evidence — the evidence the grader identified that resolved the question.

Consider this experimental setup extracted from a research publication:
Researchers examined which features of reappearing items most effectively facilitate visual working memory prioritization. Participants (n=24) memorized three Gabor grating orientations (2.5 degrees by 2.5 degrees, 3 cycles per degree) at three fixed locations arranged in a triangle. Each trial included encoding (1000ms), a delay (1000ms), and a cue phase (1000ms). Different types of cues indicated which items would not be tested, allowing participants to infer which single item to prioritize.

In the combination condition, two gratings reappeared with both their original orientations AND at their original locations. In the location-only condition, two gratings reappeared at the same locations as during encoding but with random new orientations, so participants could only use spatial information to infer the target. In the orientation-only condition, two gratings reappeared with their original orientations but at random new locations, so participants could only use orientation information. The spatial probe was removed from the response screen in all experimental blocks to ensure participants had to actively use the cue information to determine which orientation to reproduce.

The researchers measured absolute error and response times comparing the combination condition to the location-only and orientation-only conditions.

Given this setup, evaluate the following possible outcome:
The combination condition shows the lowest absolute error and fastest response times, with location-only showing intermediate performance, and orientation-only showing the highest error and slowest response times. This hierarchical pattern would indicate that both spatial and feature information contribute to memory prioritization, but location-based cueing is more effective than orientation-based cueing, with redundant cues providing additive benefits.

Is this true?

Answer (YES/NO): YES